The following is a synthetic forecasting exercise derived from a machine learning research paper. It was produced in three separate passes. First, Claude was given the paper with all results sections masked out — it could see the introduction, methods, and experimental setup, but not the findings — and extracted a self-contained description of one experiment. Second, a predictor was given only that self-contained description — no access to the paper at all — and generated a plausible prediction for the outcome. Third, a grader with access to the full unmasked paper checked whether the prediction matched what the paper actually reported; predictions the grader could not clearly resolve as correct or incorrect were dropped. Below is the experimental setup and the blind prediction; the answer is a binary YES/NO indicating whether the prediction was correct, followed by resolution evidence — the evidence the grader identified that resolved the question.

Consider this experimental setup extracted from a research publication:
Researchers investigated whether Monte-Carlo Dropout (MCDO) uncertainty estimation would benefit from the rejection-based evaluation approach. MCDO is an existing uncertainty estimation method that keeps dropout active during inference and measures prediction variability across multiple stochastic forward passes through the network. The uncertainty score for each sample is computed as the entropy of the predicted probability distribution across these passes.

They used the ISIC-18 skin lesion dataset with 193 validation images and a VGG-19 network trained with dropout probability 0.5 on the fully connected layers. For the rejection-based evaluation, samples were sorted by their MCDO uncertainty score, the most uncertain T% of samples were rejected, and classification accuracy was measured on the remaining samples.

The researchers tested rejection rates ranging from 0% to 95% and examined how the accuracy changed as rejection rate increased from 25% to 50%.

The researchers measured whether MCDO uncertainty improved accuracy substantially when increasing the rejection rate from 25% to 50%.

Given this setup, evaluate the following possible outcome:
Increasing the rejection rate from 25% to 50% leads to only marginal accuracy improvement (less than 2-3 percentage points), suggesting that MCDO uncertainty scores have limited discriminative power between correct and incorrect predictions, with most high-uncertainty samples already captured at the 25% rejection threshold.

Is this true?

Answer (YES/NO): NO